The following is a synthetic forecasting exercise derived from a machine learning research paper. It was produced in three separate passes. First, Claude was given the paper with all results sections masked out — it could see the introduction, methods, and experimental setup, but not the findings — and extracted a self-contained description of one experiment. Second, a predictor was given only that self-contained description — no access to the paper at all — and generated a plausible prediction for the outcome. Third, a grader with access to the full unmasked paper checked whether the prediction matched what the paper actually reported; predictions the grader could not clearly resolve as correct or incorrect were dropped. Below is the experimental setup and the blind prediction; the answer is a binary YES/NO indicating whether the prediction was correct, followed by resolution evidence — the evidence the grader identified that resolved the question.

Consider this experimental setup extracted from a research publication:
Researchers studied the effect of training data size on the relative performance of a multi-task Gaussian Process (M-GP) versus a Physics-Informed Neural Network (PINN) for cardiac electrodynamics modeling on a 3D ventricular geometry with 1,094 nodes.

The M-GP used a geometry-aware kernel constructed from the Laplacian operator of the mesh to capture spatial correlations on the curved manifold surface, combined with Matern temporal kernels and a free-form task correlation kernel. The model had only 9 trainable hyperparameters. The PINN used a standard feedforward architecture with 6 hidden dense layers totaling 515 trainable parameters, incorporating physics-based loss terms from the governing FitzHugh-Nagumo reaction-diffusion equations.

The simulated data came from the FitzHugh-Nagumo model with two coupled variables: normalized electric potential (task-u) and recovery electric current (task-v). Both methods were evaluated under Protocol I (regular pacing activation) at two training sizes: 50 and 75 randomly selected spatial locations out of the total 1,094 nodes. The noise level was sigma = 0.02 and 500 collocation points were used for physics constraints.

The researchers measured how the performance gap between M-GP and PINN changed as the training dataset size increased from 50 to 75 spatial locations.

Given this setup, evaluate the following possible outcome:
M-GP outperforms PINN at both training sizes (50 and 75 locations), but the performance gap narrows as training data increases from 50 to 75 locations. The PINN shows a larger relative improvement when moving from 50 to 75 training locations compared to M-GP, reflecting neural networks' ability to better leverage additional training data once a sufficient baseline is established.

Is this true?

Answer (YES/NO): NO